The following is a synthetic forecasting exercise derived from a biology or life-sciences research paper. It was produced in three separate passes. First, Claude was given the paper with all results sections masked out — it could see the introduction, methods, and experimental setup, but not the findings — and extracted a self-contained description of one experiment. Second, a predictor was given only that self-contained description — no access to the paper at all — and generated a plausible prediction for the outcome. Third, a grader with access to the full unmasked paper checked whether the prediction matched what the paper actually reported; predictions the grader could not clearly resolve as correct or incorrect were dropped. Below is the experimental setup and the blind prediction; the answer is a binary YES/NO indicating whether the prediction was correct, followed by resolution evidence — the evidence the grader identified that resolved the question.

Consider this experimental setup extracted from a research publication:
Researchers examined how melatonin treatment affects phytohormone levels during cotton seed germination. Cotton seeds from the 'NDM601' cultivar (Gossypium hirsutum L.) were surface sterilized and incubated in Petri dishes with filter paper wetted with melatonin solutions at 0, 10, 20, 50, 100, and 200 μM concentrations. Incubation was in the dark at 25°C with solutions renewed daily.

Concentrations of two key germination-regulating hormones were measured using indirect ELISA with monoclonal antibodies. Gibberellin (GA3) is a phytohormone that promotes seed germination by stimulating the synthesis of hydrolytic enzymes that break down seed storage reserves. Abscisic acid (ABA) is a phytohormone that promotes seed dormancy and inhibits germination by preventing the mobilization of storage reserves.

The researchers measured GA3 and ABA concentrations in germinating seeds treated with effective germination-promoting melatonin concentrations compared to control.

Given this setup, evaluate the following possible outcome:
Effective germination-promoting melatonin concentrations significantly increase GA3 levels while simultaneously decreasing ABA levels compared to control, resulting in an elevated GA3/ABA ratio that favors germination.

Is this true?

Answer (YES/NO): YES